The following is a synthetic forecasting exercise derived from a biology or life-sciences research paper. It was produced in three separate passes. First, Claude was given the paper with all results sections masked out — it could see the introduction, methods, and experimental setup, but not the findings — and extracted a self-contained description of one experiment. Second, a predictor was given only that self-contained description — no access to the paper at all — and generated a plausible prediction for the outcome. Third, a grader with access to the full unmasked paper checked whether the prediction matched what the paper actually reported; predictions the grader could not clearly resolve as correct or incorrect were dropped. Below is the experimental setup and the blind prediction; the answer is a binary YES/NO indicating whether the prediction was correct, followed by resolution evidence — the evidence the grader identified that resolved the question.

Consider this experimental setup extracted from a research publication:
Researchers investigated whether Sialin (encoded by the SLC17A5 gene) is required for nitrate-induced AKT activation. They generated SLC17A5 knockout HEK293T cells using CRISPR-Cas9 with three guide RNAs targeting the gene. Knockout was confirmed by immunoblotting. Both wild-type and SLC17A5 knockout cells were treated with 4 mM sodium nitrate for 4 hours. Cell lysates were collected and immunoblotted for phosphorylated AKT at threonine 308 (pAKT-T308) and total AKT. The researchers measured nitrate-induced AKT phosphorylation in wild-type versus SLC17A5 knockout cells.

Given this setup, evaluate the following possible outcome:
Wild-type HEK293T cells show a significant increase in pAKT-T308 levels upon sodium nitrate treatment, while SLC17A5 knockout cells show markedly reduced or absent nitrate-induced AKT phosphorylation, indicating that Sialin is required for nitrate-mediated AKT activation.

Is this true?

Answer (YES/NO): YES